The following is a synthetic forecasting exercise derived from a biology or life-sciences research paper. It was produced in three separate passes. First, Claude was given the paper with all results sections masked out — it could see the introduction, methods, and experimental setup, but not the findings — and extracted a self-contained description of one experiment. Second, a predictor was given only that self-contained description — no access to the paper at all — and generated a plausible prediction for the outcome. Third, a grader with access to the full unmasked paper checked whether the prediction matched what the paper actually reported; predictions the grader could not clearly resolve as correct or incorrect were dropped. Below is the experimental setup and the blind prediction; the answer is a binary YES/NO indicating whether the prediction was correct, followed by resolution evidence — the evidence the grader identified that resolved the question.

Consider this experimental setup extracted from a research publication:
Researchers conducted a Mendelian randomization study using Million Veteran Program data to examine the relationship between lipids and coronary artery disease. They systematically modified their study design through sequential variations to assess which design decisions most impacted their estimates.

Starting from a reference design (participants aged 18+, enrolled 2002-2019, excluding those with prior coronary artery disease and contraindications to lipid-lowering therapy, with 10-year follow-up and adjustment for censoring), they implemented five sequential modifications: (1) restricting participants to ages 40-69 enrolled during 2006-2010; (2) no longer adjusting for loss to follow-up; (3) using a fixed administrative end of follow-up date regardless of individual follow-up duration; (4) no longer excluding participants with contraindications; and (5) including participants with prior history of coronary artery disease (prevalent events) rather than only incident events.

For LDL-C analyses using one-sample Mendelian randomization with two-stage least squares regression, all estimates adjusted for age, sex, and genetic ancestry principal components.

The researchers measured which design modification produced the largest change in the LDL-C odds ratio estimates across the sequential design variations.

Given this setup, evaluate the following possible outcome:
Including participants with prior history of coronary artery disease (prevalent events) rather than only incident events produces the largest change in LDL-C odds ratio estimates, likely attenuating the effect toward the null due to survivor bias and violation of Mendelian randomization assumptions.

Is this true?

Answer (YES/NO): NO